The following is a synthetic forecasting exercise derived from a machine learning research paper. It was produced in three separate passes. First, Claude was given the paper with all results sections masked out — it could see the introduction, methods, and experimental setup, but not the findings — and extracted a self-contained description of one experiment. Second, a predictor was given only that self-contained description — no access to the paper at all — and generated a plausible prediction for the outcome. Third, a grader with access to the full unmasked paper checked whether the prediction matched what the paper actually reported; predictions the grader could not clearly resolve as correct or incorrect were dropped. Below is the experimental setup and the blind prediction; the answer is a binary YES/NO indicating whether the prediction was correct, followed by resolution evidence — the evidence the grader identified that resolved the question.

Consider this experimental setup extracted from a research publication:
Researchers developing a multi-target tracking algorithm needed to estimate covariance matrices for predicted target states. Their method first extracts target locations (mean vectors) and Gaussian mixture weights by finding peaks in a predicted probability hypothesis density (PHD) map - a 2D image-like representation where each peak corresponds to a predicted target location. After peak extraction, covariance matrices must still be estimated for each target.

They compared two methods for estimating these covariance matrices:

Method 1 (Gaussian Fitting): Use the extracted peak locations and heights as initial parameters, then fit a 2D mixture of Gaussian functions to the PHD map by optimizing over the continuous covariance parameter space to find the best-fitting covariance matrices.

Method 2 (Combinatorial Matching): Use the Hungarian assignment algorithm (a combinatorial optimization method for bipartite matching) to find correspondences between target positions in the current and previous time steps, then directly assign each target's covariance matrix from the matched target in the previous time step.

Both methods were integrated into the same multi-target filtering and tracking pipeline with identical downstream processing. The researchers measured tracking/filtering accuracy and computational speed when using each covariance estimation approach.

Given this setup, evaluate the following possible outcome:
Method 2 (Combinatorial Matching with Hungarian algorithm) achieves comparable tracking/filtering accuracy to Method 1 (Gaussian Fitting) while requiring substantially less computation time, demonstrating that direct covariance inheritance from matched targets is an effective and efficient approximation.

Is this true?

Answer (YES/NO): YES